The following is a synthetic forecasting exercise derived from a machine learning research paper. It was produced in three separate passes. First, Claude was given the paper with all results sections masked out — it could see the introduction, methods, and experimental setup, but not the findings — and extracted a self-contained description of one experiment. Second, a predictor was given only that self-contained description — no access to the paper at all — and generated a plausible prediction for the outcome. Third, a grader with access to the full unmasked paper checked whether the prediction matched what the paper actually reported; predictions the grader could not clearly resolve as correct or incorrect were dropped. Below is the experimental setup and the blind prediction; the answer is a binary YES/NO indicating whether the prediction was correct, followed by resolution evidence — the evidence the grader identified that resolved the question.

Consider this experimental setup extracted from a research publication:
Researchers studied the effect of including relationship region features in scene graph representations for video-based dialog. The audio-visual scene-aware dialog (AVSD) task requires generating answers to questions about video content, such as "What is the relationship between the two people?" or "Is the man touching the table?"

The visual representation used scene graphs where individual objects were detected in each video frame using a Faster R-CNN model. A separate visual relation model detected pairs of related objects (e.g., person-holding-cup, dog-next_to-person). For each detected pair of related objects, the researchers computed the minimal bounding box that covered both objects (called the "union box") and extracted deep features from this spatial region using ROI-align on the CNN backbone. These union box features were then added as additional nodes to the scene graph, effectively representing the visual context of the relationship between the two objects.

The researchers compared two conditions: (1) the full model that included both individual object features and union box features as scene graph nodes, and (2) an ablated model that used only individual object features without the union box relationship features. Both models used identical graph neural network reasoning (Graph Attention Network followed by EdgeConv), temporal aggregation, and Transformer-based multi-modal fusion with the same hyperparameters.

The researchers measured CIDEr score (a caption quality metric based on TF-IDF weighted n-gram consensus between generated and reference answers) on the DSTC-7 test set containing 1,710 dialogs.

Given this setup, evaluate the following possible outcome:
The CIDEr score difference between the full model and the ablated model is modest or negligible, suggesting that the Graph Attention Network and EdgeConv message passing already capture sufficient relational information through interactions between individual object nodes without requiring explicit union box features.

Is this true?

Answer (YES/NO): NO